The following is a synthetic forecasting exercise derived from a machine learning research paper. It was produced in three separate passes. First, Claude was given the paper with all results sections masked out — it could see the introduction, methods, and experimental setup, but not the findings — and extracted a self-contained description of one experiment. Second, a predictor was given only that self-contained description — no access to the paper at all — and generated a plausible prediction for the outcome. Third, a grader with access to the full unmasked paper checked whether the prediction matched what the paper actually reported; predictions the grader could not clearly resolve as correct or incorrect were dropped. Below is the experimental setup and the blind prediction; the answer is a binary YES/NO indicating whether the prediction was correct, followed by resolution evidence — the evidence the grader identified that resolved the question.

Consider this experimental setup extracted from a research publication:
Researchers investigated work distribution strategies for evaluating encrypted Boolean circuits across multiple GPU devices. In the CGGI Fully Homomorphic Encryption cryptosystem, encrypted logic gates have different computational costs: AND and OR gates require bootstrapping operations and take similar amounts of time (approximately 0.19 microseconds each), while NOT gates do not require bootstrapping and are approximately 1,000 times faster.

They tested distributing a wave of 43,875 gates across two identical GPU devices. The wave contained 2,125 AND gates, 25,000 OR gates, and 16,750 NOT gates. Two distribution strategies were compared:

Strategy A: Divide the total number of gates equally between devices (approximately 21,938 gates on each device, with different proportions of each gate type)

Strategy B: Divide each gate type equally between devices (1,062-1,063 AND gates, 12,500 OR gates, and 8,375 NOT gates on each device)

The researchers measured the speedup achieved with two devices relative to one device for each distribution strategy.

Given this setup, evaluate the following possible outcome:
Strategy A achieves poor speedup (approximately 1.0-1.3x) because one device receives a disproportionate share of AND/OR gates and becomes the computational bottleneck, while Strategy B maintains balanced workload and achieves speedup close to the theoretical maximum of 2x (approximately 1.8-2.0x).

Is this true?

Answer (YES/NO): NO